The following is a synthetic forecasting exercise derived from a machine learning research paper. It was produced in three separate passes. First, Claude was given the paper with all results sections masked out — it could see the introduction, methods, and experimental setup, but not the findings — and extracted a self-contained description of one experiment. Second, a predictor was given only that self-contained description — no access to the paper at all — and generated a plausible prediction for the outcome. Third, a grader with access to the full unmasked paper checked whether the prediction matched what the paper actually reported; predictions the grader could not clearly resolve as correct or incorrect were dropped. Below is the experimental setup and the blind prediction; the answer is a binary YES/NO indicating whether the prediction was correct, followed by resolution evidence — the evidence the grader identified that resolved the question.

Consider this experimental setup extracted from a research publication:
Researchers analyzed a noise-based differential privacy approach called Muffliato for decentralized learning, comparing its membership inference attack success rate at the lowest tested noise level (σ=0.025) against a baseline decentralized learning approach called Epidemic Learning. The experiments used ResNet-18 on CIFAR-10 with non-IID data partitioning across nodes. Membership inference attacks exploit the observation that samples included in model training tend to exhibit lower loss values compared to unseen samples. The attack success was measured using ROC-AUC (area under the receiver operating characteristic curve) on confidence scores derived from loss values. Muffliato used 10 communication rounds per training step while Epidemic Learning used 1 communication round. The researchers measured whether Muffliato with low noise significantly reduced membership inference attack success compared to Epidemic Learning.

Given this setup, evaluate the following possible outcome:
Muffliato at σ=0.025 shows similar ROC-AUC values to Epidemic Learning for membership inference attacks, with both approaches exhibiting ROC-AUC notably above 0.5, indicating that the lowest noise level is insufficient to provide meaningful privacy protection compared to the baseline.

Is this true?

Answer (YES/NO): YES